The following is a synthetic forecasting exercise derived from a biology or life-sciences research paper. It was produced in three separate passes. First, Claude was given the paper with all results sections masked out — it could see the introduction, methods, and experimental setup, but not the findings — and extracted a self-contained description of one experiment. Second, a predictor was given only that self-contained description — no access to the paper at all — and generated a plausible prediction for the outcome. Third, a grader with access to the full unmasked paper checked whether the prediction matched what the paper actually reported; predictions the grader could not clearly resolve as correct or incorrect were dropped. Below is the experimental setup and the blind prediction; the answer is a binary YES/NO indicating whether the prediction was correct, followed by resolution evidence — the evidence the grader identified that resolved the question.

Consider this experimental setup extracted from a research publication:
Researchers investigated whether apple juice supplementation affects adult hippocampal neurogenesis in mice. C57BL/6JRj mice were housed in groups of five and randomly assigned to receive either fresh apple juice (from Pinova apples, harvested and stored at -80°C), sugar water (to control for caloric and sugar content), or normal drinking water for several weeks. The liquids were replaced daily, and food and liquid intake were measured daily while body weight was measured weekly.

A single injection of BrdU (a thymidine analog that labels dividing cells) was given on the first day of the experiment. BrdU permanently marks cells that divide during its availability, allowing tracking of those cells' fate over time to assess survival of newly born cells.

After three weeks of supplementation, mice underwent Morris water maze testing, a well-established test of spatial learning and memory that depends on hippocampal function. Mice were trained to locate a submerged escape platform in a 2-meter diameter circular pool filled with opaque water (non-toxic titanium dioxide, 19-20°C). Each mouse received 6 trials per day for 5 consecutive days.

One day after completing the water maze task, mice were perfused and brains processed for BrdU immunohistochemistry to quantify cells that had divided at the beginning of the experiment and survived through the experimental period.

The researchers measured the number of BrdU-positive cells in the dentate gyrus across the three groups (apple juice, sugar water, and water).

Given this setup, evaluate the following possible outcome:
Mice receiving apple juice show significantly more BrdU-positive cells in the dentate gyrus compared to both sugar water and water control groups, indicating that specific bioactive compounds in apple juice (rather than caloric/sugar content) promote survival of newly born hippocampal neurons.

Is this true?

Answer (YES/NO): NO